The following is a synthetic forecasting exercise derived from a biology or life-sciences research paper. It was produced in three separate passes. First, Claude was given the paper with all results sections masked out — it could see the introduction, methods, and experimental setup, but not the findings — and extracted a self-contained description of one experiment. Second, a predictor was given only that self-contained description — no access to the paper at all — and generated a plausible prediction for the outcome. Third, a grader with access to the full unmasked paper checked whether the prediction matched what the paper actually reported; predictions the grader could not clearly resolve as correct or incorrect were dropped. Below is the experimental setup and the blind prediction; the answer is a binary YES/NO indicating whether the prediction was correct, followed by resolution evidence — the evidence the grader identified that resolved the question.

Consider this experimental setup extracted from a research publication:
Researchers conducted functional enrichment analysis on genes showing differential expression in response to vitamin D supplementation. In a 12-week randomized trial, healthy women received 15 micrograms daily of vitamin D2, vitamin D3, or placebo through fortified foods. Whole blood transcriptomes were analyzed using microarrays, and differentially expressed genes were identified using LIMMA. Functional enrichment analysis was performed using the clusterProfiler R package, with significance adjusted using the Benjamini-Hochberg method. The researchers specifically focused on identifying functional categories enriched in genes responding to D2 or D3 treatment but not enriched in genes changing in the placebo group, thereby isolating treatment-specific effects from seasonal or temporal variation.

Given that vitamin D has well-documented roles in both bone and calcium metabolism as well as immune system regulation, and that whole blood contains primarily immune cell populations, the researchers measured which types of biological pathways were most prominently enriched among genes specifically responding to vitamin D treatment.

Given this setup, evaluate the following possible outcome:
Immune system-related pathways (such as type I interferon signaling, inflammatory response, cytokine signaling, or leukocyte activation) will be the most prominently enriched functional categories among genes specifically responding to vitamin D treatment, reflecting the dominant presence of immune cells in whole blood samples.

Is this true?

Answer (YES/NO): YES